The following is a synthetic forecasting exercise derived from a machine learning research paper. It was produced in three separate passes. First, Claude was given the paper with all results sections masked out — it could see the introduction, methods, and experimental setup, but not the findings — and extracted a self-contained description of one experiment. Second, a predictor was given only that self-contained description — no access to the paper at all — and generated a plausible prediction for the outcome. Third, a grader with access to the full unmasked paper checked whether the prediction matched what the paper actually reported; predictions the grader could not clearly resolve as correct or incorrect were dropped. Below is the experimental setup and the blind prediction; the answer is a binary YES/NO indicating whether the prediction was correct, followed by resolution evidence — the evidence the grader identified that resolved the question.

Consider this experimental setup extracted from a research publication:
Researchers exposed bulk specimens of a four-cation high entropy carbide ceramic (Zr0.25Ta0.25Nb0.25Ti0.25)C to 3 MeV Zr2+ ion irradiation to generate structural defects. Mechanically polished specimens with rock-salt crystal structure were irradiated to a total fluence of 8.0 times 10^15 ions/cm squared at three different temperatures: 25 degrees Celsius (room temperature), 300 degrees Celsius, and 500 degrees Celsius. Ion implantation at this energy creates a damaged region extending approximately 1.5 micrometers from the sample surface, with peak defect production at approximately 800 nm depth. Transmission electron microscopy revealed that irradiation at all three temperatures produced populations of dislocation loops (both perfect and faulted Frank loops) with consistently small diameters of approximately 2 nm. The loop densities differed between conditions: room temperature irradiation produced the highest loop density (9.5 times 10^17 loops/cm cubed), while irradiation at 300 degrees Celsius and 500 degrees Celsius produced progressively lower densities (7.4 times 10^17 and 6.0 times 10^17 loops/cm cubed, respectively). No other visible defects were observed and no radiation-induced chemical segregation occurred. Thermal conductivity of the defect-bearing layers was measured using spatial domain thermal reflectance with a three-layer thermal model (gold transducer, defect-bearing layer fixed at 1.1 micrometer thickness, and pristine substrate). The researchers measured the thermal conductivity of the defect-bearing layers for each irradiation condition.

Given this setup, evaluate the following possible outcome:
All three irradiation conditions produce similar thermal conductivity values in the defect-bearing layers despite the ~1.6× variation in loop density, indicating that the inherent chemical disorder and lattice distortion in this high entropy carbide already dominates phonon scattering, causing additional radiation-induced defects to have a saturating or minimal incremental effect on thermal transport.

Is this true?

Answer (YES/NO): NO